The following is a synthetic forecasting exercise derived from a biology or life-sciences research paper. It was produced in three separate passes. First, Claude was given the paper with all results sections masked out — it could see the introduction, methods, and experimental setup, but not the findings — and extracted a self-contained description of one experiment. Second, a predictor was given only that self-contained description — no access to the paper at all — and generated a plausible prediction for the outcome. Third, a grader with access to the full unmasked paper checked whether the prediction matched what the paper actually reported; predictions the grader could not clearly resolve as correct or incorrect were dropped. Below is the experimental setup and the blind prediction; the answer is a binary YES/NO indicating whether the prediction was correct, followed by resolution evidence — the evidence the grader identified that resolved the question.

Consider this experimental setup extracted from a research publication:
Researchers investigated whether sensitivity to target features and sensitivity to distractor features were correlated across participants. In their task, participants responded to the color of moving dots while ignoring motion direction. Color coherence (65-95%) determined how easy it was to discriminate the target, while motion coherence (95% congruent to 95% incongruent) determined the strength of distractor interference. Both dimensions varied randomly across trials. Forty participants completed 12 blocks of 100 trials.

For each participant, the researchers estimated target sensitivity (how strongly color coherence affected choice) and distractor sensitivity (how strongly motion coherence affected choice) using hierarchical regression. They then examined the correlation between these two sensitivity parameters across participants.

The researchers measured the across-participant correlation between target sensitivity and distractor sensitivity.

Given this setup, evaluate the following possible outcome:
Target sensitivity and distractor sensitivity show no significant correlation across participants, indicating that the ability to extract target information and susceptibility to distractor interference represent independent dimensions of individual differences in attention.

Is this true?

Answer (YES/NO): YES